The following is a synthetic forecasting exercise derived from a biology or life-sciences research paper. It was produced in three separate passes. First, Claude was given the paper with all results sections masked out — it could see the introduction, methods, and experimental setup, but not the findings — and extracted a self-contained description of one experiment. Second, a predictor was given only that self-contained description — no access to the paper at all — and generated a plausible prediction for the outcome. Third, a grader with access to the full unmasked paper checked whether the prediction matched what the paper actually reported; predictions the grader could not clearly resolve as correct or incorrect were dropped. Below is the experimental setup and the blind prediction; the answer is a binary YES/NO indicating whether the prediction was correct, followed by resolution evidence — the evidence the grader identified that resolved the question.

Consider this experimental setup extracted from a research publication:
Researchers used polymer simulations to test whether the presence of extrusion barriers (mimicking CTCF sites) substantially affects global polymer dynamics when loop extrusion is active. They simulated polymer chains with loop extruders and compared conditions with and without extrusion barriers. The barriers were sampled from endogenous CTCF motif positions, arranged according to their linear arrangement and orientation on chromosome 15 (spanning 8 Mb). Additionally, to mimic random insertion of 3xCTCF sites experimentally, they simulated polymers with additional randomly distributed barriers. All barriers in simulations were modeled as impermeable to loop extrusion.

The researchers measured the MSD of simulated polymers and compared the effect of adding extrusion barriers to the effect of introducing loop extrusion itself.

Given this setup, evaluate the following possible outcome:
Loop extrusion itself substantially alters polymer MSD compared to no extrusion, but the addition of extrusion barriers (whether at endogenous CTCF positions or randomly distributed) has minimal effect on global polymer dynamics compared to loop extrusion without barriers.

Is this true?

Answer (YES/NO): YES